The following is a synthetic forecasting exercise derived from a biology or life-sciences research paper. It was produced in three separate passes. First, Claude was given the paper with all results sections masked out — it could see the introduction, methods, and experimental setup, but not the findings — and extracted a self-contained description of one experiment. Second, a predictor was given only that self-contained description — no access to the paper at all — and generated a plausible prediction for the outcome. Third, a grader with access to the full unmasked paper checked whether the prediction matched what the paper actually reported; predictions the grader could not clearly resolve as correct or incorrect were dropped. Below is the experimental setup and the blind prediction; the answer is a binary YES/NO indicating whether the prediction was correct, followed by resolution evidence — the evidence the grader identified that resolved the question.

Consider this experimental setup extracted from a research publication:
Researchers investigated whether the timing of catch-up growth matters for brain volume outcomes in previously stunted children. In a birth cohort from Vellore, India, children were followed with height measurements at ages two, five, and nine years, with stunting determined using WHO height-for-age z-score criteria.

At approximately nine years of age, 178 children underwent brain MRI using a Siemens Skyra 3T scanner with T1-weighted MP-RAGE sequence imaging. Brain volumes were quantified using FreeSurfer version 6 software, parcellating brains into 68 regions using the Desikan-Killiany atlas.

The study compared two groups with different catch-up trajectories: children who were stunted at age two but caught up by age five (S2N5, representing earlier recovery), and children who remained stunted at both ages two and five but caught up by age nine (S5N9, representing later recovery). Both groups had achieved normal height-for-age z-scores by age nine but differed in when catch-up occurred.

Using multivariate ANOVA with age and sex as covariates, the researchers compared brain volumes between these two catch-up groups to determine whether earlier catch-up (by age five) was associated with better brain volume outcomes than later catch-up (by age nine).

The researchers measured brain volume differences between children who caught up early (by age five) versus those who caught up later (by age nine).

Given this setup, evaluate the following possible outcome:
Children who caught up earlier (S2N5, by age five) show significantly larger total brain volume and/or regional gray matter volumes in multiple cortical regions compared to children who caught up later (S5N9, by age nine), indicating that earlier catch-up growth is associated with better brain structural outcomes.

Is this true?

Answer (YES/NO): NO